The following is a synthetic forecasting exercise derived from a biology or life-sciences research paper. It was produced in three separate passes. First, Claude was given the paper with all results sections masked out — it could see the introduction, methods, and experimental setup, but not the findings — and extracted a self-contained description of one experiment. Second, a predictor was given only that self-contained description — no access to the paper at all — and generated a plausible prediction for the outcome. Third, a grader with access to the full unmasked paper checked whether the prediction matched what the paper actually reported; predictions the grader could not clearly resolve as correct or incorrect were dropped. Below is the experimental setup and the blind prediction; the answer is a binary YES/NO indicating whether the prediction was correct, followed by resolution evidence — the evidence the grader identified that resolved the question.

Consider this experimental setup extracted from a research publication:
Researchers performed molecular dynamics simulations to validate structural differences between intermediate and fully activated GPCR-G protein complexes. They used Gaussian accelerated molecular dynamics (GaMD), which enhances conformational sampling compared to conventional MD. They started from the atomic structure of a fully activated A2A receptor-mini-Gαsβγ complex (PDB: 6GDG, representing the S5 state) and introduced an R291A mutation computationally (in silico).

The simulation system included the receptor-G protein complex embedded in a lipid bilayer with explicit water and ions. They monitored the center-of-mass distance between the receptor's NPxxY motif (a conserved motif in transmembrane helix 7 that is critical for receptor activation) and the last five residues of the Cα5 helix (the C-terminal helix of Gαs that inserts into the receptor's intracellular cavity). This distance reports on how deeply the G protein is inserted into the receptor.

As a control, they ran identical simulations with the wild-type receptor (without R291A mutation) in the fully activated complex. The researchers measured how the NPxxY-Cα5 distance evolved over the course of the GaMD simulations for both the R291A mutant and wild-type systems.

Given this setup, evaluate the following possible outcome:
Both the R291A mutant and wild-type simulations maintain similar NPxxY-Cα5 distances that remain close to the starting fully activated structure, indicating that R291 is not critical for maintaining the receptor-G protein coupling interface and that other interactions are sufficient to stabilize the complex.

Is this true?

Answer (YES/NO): NO